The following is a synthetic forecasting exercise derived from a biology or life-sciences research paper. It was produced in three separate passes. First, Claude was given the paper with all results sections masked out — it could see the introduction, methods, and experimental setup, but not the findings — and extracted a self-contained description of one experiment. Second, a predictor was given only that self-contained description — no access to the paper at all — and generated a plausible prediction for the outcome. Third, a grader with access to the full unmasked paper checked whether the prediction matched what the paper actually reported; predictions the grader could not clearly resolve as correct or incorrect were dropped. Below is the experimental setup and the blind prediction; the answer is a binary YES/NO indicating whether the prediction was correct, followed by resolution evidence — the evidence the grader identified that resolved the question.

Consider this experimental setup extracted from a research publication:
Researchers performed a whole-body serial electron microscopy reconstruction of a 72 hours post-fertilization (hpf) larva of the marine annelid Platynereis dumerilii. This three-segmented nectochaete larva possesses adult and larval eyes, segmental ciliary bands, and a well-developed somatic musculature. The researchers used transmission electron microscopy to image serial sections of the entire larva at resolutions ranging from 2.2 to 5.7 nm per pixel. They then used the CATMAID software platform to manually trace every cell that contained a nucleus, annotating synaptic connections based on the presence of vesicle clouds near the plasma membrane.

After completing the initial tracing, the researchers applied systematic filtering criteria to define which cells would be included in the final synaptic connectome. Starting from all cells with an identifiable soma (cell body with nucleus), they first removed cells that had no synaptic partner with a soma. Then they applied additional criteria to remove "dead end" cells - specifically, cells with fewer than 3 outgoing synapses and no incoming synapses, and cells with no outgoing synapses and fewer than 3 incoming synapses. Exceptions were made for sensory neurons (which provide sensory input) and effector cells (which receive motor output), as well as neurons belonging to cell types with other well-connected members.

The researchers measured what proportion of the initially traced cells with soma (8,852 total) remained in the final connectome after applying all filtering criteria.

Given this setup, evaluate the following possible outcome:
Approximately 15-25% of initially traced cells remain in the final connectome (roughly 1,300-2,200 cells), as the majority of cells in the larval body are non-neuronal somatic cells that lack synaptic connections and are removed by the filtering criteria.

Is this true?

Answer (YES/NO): NO